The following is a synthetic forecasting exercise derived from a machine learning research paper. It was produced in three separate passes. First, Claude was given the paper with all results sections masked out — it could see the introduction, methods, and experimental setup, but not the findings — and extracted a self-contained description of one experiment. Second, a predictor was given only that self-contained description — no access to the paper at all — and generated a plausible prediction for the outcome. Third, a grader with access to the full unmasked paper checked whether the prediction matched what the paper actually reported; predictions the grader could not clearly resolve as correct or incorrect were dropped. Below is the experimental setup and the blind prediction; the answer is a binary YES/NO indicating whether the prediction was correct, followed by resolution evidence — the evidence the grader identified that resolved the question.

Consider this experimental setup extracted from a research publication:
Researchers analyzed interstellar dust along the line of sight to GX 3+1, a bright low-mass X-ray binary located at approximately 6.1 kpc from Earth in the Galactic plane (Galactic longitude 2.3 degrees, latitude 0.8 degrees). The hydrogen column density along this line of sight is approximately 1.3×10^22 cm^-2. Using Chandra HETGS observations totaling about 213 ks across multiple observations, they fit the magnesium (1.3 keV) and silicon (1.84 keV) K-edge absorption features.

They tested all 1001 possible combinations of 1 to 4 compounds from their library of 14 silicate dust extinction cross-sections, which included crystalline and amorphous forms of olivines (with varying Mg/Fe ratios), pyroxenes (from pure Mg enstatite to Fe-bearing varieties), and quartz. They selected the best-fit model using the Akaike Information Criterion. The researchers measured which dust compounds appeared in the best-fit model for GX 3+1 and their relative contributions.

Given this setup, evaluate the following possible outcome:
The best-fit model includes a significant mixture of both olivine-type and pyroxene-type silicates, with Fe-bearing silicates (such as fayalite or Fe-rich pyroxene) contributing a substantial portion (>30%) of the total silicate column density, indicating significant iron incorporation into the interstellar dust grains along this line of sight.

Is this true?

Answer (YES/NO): NO